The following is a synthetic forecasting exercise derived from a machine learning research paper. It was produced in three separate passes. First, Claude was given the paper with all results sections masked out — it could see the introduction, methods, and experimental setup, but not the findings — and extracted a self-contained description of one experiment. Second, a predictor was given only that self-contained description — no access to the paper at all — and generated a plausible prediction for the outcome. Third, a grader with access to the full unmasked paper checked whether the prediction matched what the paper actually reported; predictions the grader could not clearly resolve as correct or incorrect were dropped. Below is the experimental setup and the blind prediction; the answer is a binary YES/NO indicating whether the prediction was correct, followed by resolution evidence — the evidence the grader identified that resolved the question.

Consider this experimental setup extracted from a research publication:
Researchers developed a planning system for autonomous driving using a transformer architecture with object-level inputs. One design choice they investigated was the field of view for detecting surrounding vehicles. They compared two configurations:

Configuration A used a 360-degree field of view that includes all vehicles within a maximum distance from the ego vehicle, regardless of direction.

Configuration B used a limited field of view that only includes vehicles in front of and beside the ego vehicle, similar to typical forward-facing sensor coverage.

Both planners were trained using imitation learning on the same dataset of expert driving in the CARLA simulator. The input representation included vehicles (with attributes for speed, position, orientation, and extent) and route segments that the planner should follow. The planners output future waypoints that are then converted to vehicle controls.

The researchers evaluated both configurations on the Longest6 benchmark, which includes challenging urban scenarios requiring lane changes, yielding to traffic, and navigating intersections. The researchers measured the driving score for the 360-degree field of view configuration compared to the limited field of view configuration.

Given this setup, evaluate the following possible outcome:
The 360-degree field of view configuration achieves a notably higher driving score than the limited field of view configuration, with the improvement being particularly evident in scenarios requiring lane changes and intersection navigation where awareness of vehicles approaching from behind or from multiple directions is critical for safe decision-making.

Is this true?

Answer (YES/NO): NO